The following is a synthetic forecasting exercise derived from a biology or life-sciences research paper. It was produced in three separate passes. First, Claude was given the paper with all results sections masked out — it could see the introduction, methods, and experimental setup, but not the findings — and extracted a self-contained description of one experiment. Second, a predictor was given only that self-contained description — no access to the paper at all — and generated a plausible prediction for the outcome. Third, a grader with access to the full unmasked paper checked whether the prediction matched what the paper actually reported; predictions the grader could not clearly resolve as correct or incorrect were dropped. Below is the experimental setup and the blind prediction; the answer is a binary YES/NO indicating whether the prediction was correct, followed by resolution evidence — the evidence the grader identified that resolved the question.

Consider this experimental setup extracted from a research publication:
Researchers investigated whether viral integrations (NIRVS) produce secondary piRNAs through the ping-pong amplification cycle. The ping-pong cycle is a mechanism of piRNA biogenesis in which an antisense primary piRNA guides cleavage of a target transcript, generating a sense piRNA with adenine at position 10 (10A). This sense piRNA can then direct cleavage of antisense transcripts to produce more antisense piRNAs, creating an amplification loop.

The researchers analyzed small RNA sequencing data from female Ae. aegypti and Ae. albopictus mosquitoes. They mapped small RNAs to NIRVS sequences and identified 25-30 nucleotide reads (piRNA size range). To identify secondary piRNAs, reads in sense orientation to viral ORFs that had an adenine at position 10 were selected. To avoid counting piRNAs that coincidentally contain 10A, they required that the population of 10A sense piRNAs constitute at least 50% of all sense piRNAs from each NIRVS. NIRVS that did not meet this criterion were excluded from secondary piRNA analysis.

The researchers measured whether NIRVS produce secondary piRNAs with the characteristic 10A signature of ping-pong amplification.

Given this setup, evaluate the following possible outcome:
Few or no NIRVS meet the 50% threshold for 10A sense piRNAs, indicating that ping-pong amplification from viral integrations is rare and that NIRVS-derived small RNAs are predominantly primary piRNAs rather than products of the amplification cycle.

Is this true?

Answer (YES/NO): NO